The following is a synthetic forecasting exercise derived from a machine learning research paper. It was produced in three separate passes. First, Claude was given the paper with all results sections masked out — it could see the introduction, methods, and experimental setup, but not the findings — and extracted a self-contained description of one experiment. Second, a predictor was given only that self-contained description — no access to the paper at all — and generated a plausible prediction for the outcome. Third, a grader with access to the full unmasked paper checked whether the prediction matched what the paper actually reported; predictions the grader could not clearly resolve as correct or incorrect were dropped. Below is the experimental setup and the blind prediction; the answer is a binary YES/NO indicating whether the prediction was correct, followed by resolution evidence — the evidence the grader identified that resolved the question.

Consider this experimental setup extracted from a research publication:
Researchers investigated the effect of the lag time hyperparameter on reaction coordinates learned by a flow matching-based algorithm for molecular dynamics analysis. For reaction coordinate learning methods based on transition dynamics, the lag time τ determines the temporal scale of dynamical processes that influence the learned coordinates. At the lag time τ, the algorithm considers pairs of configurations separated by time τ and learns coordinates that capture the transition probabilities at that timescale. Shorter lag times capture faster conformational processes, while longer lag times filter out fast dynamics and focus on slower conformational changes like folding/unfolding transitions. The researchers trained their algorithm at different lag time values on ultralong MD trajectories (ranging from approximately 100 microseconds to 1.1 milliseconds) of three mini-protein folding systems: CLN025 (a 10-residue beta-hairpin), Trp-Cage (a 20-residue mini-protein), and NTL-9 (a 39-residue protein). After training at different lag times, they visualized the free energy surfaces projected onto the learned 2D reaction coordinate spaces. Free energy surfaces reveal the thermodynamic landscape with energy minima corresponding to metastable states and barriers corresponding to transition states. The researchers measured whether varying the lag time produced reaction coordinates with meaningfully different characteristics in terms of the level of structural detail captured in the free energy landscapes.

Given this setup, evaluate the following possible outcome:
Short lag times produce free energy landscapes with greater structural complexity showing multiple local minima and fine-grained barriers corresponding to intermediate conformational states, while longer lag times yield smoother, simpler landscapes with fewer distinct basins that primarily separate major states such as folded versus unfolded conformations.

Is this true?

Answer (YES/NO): YES